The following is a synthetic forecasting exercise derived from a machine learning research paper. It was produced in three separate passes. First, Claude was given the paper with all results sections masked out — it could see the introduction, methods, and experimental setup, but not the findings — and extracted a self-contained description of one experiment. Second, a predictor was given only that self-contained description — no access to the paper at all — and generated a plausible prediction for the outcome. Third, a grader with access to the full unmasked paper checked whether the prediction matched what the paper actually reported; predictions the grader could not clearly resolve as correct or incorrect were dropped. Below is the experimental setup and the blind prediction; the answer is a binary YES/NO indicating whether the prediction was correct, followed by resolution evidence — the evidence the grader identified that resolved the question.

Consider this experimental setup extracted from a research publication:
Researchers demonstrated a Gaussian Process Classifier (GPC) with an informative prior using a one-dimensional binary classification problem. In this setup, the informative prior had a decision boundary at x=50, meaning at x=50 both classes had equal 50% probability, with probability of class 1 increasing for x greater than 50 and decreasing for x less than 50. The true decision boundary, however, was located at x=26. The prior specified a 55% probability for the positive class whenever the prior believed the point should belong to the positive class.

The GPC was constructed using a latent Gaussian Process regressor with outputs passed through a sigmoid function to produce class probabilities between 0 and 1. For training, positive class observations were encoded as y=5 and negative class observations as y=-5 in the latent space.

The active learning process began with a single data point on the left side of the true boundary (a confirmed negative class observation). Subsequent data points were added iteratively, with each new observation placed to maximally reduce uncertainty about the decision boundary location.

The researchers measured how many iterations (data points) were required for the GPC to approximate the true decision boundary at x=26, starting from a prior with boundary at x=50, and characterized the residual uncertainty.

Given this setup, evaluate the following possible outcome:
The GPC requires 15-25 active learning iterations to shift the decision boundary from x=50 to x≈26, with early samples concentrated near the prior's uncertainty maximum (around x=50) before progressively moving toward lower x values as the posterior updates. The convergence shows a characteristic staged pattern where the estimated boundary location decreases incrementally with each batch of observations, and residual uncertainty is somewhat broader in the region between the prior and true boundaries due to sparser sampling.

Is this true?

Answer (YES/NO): NO